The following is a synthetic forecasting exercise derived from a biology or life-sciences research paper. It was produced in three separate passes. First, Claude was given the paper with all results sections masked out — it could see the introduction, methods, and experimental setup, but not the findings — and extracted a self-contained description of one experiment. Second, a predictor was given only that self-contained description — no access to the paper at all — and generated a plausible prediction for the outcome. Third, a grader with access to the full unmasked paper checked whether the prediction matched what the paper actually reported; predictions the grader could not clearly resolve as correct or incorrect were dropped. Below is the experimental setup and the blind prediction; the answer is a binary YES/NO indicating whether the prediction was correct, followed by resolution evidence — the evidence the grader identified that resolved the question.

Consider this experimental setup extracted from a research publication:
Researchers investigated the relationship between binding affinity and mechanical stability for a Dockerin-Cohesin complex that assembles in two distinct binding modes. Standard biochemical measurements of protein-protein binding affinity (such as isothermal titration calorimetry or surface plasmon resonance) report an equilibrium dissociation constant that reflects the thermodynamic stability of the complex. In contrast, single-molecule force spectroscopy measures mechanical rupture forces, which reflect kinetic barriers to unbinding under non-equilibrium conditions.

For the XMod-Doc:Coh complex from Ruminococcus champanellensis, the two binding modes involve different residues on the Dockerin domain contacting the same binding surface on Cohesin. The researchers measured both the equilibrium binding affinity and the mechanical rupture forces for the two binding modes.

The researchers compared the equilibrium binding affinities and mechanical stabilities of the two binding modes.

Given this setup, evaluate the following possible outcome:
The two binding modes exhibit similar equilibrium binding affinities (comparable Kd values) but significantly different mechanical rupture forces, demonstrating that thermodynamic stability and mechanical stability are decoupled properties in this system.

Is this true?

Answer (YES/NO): YES